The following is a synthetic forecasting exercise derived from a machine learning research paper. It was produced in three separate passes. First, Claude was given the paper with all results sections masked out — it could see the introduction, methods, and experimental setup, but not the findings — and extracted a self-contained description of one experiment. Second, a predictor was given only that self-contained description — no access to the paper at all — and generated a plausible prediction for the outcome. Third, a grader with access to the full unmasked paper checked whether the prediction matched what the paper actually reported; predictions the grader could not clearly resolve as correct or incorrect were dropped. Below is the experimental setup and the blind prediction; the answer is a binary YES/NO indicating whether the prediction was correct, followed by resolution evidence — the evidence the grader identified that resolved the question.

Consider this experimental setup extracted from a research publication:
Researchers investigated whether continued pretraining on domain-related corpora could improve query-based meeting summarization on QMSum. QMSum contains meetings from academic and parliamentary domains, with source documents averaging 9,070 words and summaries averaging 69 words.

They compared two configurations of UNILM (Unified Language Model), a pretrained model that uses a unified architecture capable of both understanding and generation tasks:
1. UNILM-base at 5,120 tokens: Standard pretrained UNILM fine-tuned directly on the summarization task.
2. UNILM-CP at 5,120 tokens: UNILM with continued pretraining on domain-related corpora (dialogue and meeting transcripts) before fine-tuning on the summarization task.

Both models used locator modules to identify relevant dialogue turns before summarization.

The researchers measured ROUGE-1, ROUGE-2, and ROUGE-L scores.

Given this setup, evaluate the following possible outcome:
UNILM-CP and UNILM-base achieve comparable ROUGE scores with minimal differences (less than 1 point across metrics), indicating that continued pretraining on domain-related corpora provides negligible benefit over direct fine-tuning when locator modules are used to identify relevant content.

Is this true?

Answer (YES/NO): YES